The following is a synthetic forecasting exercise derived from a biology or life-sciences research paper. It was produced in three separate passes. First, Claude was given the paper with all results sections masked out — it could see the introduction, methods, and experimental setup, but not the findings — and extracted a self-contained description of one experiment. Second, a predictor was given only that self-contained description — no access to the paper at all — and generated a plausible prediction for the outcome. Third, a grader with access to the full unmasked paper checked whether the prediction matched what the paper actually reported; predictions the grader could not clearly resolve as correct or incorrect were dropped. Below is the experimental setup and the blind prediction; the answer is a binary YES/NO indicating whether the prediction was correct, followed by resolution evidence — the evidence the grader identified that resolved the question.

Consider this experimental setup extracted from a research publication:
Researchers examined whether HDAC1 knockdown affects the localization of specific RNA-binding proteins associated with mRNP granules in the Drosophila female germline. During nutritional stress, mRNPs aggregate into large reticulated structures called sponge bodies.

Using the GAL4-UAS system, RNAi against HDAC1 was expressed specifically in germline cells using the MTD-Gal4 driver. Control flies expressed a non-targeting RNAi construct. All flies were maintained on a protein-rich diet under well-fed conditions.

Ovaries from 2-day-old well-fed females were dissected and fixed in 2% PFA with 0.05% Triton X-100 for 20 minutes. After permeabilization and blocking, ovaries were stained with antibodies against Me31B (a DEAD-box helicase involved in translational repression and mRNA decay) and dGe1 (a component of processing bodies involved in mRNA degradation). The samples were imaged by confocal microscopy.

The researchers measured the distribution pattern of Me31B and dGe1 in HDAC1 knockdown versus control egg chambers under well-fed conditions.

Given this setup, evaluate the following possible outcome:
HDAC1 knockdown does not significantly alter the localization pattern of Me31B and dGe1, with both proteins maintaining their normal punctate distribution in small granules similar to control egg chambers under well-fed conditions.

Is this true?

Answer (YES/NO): NO